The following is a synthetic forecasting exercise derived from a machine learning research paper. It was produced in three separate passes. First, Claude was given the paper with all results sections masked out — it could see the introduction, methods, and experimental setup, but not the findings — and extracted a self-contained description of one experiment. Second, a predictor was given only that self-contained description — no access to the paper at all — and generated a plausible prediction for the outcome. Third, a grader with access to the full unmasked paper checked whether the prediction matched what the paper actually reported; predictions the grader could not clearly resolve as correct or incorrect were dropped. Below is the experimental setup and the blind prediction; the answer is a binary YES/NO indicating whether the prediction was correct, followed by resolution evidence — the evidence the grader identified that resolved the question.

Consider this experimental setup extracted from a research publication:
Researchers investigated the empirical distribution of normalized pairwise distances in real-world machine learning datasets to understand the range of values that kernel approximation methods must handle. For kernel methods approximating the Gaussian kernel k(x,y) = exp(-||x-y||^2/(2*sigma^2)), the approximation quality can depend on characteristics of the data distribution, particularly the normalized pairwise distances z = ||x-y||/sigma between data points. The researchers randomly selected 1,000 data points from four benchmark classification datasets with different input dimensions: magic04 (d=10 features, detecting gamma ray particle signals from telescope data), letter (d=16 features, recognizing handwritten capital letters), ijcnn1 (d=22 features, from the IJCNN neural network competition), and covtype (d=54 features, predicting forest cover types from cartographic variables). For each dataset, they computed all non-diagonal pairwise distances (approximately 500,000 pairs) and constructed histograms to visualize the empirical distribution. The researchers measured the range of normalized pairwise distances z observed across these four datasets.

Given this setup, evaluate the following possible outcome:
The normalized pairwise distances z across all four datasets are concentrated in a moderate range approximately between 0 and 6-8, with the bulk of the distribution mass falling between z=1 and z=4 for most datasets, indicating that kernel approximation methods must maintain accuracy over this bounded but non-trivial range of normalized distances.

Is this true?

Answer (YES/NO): NO